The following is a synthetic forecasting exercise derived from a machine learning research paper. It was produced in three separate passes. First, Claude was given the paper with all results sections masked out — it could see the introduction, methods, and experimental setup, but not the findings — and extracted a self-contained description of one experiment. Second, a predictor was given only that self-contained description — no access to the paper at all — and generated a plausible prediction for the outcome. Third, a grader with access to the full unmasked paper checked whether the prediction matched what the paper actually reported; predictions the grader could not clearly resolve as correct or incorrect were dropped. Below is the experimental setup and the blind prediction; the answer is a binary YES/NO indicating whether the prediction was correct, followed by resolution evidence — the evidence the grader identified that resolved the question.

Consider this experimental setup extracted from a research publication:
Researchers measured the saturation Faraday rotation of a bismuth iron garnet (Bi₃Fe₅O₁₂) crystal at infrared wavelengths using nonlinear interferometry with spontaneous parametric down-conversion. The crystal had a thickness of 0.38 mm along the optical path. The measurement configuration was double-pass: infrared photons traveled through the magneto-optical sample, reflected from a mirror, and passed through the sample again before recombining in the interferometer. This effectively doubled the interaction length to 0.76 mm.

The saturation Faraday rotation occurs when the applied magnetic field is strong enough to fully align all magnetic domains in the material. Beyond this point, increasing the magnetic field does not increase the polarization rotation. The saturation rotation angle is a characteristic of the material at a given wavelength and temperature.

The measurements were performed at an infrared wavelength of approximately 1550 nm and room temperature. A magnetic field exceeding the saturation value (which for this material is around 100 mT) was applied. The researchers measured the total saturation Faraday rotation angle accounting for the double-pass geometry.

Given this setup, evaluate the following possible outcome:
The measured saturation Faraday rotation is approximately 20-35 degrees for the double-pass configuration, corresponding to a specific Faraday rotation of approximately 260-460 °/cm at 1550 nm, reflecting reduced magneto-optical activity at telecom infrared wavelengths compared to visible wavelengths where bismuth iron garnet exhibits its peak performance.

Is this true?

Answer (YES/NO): NO